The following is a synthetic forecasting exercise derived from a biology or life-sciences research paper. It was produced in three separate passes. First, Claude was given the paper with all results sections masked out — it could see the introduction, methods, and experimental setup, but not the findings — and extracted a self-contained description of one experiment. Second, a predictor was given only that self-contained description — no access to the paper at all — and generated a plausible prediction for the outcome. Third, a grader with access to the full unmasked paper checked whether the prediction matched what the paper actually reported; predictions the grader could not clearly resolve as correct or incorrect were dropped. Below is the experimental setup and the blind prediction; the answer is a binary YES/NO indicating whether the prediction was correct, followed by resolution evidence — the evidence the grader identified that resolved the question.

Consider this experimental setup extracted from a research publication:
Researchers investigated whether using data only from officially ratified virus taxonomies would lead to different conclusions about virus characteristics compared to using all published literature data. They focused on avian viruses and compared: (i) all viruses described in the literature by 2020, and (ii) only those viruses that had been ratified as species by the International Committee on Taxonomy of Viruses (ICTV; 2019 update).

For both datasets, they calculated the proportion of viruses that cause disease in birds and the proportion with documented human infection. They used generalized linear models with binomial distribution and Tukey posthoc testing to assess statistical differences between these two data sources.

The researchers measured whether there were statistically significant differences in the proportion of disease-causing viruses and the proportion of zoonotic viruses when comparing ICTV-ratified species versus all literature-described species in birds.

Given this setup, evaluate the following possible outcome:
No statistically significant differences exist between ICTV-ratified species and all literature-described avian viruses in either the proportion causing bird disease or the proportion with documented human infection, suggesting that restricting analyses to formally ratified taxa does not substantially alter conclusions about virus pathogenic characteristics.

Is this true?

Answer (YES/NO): NO